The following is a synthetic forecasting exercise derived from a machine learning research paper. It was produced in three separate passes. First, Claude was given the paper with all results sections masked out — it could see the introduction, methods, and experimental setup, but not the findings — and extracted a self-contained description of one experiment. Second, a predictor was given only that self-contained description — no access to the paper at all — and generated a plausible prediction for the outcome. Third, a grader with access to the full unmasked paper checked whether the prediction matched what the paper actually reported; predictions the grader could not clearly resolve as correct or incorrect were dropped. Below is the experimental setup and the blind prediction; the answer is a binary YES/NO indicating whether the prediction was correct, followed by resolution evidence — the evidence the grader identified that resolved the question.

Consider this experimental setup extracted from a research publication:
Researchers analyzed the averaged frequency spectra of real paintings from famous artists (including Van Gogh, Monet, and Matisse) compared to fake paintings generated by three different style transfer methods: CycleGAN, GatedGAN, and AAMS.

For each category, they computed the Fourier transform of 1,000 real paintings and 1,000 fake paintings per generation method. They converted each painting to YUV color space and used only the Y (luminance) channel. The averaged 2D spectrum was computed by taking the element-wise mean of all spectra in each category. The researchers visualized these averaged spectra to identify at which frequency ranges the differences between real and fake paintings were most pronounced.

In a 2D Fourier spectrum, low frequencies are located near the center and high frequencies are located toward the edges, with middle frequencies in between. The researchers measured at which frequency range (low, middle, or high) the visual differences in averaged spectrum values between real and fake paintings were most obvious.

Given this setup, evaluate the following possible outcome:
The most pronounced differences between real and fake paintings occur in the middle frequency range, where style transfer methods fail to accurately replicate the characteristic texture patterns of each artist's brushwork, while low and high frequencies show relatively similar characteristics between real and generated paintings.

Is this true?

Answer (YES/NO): YES